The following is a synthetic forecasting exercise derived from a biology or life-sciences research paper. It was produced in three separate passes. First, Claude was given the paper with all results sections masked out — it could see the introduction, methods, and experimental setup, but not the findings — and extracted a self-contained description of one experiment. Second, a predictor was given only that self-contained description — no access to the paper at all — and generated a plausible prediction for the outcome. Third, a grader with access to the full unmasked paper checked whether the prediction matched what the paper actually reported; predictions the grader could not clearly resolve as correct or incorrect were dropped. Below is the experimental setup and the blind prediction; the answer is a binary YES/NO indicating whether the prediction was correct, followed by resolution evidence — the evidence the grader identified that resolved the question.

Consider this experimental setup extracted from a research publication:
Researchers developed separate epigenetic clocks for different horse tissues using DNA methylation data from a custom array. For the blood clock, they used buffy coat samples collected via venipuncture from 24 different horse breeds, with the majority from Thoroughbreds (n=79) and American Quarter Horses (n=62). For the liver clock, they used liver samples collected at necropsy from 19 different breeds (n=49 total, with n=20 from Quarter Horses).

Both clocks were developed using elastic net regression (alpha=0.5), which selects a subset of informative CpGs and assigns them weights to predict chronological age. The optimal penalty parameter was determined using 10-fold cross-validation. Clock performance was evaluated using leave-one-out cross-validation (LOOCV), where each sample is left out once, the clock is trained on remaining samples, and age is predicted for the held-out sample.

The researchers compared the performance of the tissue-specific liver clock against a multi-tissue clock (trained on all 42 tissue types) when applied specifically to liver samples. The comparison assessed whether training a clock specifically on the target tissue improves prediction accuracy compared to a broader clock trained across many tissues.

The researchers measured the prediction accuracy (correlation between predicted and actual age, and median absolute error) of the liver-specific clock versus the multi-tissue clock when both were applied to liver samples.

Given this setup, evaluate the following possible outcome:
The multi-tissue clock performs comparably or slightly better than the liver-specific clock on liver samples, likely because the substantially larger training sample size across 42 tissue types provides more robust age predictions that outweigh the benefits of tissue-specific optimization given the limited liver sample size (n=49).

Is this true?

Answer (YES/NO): YES